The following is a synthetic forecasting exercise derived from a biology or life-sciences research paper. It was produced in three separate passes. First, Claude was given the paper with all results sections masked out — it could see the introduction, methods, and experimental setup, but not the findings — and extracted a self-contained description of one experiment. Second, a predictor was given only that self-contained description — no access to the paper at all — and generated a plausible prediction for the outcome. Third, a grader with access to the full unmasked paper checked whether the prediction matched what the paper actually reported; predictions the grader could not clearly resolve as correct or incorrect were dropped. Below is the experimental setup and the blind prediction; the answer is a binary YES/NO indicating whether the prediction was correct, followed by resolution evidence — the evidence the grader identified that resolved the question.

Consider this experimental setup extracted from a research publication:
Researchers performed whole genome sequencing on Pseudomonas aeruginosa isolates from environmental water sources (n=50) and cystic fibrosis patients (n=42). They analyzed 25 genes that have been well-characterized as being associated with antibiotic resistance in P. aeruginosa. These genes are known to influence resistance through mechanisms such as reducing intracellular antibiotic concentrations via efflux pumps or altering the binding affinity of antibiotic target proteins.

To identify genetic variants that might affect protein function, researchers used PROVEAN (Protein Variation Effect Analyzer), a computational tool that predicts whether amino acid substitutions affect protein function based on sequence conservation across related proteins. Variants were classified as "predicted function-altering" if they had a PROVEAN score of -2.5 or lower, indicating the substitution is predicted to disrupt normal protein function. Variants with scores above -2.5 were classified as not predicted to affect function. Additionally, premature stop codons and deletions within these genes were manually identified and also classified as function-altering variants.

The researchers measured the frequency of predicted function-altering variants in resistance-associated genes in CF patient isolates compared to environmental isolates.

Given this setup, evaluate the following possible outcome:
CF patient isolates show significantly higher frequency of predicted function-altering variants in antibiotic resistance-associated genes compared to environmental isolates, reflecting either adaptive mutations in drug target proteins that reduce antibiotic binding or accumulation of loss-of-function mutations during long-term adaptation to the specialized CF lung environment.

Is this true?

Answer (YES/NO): YES